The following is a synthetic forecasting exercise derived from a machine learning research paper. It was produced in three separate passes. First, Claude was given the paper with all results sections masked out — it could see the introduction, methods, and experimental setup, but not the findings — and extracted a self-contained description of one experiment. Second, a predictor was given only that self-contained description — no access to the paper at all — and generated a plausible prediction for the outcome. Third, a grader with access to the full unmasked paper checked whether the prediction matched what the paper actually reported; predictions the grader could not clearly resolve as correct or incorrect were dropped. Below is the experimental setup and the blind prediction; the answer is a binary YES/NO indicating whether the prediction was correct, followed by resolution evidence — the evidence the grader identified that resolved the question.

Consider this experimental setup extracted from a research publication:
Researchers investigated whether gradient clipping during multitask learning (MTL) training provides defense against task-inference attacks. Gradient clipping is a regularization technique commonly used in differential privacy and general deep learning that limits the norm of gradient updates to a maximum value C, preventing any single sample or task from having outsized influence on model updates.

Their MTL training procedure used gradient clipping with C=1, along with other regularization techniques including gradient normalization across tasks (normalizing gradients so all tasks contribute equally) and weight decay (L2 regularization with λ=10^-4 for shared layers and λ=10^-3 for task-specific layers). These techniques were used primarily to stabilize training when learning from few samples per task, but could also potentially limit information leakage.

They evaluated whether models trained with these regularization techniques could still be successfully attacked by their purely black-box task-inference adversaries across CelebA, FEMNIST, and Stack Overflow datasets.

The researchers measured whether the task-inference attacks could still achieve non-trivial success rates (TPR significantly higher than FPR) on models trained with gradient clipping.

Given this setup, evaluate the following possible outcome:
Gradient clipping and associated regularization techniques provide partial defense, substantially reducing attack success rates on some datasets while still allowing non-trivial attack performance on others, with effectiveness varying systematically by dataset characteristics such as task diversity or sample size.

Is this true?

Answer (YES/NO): NO